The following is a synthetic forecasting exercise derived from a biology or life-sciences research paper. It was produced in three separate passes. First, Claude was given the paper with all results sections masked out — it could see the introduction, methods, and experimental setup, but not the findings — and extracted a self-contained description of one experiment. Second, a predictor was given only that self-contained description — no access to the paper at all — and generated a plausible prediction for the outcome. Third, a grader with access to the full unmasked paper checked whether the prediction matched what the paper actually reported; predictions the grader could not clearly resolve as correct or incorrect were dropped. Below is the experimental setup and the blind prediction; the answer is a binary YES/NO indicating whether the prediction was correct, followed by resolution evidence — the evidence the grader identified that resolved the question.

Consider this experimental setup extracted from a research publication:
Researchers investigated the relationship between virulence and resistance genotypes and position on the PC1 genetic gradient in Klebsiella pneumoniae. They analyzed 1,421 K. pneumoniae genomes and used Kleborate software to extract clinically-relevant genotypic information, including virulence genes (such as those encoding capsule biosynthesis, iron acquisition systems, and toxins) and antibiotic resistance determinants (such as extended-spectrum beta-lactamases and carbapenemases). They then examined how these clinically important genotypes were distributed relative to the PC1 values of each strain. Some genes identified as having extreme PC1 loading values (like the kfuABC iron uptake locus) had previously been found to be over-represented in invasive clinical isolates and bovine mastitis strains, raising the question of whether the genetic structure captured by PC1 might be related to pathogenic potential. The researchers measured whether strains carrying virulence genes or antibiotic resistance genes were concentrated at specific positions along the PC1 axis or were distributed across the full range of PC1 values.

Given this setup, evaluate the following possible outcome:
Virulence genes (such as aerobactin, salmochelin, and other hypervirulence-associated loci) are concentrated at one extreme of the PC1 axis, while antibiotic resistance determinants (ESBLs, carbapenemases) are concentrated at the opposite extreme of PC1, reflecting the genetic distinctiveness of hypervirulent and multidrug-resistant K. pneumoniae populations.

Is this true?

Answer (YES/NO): NO